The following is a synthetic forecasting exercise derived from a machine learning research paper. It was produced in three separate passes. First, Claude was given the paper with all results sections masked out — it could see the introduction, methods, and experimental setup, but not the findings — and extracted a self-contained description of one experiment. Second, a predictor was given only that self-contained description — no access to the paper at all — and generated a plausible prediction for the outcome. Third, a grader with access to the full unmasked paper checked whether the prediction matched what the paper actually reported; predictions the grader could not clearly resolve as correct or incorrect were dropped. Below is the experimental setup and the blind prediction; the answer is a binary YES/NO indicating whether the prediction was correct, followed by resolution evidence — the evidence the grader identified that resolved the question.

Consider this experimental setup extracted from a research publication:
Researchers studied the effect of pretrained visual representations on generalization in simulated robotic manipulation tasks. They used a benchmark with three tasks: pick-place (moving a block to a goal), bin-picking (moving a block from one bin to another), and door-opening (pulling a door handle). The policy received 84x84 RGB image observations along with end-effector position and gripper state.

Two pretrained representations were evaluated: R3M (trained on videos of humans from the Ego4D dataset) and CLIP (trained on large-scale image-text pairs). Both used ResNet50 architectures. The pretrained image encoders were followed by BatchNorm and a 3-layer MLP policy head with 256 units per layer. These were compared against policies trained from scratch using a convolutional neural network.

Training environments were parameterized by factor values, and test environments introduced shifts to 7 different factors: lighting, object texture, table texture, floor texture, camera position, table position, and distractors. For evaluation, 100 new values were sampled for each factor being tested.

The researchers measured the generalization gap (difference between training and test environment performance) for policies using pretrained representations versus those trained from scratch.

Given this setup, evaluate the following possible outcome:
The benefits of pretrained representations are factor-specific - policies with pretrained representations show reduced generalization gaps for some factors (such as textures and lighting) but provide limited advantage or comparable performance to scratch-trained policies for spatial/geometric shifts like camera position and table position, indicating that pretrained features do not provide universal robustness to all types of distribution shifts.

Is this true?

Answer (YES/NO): NO